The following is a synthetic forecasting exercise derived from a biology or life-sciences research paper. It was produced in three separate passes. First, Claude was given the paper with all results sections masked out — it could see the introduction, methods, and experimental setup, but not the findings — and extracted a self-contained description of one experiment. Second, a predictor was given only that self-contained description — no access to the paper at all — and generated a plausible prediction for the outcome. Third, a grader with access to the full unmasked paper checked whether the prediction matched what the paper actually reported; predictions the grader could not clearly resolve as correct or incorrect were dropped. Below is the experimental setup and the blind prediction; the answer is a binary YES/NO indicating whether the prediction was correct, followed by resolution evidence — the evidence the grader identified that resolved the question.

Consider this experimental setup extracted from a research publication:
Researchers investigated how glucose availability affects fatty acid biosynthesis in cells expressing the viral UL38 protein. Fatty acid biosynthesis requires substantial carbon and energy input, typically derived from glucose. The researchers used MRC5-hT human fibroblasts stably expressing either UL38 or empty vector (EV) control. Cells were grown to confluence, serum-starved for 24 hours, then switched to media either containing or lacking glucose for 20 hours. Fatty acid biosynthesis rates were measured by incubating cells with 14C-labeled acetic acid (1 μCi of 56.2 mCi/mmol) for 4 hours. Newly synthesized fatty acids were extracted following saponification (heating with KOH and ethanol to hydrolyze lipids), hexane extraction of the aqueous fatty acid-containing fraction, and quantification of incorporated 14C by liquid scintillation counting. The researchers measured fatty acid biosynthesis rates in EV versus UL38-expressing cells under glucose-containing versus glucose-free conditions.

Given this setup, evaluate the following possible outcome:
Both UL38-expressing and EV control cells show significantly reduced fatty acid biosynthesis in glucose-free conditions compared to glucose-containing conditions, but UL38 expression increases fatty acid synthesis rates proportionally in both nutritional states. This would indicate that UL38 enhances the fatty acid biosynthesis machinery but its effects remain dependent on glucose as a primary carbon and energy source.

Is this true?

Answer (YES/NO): NO